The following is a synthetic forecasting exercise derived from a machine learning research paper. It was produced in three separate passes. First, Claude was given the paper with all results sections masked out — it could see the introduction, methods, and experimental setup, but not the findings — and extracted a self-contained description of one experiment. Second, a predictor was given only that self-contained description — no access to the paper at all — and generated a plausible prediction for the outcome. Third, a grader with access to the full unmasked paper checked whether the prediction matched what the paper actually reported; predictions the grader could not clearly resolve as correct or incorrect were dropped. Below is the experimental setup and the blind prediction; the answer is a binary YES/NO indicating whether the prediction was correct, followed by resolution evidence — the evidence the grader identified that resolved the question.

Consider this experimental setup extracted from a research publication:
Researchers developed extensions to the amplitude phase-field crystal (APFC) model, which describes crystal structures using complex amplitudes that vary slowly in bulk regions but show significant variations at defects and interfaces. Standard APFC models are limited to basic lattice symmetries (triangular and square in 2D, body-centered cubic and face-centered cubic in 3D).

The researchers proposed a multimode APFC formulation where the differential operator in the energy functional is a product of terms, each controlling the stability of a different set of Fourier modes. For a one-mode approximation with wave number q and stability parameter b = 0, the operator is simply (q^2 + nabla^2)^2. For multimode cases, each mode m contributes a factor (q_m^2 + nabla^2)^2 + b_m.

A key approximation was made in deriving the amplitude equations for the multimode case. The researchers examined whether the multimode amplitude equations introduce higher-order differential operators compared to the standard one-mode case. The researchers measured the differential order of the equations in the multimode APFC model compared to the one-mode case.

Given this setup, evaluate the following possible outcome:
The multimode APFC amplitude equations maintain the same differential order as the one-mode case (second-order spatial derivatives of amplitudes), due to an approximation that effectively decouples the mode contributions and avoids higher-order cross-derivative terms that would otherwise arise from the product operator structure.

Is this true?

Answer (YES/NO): NO